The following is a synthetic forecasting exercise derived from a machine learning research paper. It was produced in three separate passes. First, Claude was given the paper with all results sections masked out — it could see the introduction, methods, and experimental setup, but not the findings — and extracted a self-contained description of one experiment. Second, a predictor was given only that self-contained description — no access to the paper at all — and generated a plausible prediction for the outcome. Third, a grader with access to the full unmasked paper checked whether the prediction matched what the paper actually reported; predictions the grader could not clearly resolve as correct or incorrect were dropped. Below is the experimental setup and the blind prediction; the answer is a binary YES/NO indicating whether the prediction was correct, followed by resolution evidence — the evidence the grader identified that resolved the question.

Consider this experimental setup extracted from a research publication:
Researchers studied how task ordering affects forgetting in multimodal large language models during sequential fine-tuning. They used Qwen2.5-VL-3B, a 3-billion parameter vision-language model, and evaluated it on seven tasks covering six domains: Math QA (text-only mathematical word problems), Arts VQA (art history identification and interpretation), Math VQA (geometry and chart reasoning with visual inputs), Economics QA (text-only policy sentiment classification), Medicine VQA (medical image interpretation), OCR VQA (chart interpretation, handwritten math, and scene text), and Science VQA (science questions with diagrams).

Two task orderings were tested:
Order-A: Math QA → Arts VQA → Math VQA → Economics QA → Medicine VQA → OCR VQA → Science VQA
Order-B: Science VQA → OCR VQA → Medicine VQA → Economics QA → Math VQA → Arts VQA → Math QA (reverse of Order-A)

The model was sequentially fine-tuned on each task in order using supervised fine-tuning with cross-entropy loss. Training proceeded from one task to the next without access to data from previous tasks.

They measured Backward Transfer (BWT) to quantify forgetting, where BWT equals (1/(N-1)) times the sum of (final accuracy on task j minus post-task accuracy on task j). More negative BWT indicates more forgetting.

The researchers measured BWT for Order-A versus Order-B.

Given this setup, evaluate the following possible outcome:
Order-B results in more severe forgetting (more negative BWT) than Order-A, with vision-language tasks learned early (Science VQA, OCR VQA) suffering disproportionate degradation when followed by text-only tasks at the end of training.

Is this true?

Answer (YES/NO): NO